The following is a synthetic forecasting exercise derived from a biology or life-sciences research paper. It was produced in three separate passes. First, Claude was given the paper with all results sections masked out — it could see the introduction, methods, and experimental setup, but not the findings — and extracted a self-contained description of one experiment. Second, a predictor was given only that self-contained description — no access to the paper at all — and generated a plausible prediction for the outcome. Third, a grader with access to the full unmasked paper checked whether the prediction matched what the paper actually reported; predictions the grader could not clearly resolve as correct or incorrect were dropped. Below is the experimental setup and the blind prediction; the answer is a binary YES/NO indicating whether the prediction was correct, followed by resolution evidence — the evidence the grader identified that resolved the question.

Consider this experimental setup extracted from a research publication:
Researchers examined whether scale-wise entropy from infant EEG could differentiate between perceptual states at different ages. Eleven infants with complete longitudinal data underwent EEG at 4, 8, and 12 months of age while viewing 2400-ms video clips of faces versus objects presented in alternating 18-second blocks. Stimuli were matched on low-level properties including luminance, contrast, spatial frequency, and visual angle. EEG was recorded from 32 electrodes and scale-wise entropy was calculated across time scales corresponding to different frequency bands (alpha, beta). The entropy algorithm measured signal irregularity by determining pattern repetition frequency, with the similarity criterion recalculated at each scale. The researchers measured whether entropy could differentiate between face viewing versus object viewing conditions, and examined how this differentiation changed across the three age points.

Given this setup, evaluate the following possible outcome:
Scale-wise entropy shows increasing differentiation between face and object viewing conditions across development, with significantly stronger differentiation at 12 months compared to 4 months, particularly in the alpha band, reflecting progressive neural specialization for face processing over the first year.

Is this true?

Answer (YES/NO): NO